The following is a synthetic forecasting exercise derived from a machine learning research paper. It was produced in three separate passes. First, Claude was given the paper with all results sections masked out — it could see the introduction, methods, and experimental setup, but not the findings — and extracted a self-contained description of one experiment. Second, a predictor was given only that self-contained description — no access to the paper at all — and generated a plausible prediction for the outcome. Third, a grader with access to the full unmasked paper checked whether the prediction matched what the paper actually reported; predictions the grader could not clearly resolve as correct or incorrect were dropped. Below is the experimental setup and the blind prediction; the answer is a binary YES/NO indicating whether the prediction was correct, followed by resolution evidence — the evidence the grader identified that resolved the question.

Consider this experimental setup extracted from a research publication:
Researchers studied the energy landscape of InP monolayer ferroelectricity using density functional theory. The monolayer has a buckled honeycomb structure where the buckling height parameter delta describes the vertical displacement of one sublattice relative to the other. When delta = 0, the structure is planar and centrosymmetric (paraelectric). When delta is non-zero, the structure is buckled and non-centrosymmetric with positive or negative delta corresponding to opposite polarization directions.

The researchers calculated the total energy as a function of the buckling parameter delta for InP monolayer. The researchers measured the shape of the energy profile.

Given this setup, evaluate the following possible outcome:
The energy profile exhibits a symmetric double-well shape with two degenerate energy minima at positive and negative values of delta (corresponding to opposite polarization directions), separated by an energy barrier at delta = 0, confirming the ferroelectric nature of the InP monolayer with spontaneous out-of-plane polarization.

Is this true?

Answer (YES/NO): YES